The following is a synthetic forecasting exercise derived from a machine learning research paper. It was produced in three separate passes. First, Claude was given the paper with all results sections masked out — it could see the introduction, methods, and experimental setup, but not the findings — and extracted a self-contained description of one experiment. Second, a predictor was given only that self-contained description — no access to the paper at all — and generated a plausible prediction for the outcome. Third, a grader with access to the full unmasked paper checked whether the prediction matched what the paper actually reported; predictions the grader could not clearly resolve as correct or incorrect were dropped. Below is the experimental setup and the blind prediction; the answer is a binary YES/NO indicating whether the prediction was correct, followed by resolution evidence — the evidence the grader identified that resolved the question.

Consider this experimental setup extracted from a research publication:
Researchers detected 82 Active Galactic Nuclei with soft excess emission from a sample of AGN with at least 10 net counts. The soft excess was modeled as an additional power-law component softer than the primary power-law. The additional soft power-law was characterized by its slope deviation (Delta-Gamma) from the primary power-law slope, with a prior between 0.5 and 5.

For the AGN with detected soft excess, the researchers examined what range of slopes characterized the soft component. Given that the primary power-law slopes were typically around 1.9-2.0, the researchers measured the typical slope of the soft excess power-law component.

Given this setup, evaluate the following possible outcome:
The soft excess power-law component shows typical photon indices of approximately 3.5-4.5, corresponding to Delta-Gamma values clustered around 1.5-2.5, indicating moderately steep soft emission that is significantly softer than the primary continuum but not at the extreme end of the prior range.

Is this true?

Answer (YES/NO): NO